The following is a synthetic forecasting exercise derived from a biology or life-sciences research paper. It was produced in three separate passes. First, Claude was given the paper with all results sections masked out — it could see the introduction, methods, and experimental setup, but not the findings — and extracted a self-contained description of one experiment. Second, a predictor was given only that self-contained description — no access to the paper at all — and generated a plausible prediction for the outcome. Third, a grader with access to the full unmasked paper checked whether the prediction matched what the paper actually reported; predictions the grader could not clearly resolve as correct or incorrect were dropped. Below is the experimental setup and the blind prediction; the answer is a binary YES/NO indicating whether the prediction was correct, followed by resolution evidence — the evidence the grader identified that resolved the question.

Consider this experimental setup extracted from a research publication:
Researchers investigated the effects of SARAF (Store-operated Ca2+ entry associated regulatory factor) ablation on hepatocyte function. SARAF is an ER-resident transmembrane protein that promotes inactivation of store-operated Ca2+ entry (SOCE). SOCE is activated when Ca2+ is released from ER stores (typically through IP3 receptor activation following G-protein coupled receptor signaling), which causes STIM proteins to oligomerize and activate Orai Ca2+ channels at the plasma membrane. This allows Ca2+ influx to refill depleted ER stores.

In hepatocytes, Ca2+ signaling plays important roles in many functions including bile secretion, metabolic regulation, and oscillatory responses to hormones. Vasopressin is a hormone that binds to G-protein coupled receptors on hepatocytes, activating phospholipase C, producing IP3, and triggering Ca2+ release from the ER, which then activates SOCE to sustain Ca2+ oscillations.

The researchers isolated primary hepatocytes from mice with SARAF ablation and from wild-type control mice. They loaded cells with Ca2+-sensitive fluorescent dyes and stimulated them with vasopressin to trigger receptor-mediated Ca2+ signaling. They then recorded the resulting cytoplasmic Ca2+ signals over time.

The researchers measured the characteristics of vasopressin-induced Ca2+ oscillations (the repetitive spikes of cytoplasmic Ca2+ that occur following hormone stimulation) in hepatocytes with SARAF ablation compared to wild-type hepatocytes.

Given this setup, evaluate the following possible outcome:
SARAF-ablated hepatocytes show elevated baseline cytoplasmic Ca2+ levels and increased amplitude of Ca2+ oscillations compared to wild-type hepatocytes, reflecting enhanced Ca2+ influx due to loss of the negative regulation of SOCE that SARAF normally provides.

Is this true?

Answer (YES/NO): NO